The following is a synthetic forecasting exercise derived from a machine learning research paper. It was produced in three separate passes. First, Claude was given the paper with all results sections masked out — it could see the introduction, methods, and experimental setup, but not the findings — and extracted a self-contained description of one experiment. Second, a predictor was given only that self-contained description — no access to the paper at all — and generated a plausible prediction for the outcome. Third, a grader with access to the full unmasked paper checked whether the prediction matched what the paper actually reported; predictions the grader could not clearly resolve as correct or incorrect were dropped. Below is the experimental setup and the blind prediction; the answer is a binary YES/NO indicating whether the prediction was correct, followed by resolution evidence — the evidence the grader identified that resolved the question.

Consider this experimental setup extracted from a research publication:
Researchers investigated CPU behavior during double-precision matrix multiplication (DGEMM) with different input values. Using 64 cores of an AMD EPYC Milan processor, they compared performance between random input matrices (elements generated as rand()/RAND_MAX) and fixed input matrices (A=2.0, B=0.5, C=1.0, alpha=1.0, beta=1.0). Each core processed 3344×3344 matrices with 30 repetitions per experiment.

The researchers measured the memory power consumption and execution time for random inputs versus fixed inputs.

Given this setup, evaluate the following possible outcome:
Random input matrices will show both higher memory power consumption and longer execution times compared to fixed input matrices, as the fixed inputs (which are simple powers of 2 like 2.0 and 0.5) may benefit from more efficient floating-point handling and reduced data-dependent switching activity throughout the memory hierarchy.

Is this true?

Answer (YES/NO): NO